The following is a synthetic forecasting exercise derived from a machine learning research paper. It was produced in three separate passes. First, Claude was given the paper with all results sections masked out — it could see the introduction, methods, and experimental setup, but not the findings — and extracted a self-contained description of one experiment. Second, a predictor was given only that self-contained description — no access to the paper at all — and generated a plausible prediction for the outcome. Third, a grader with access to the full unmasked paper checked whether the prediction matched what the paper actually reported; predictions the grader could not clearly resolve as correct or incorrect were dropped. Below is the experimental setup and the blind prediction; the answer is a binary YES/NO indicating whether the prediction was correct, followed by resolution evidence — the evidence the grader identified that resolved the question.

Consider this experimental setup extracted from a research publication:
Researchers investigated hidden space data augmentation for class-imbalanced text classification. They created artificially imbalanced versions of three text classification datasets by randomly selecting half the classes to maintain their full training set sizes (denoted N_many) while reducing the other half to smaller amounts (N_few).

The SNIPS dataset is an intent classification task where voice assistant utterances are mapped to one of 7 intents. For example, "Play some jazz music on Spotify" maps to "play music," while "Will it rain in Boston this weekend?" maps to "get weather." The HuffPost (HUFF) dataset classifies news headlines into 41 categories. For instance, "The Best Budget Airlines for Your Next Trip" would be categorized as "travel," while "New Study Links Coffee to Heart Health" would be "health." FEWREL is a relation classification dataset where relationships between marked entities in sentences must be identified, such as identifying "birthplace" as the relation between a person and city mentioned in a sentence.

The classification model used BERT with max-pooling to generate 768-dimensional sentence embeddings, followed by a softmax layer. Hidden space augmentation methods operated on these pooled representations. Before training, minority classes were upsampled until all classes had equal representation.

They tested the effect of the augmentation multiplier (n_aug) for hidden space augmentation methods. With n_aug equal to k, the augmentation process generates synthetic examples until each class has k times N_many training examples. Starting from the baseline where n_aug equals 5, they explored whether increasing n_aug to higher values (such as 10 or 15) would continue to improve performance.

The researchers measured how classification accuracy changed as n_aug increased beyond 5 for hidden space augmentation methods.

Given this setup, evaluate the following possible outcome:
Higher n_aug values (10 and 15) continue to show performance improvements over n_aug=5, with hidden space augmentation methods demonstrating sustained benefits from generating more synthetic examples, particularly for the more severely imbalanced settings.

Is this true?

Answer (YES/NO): YES